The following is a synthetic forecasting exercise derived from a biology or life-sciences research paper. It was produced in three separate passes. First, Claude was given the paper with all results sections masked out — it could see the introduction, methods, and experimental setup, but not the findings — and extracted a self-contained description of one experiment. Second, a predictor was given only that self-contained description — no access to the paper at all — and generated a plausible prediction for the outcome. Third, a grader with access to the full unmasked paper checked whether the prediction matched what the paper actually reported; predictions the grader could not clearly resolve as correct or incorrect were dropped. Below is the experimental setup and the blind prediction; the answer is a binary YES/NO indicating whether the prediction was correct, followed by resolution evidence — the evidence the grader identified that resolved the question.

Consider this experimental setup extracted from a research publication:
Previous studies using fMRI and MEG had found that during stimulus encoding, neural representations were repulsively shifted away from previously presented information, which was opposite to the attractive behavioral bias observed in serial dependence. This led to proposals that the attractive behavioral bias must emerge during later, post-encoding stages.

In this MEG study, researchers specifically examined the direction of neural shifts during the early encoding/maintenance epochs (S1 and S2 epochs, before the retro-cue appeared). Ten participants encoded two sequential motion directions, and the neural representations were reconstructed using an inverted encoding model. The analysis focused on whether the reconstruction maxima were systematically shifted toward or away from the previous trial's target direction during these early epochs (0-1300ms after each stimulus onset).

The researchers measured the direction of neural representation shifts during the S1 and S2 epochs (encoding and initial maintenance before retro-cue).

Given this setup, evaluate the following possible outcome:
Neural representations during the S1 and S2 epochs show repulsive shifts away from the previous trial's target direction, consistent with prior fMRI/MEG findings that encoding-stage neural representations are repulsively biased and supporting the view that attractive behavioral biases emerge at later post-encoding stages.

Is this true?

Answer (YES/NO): NO